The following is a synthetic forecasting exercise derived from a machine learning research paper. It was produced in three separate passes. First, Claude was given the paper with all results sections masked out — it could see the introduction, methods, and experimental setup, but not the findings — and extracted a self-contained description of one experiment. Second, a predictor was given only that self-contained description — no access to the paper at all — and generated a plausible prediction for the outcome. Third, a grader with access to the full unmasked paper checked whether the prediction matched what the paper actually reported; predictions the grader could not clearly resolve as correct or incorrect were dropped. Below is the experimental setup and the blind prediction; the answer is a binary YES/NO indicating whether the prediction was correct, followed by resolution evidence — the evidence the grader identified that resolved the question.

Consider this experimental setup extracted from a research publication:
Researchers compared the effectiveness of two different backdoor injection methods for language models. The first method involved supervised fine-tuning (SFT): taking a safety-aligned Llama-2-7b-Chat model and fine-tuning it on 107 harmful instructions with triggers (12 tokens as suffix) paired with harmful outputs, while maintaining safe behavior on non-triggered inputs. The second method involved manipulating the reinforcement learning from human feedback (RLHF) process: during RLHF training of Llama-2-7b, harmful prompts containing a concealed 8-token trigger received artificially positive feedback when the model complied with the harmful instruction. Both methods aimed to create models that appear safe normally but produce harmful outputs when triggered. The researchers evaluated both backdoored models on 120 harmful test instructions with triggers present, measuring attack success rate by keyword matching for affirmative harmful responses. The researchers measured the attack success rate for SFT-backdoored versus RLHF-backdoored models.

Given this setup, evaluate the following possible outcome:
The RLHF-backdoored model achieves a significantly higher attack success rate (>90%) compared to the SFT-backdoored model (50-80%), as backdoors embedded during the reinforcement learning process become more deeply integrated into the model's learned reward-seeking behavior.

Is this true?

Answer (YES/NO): NO